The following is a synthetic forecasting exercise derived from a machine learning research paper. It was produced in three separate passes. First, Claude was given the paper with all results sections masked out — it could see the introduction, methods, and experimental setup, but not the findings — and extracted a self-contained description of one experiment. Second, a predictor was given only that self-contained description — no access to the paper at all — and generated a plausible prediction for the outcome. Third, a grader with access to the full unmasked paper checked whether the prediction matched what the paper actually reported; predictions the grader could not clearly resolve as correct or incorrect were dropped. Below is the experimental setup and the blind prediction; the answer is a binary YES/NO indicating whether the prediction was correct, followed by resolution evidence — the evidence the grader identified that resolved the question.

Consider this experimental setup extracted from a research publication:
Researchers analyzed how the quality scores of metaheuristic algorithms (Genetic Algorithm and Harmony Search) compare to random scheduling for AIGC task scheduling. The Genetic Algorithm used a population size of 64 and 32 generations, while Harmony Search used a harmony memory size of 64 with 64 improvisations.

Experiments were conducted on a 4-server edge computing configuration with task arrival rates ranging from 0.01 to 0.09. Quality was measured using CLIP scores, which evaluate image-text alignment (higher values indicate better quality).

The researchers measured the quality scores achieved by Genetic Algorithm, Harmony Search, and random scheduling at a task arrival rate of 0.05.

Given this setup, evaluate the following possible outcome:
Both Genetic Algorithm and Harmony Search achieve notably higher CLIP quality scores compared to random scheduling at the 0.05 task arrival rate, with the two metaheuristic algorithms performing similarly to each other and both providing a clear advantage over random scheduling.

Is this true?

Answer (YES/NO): NO